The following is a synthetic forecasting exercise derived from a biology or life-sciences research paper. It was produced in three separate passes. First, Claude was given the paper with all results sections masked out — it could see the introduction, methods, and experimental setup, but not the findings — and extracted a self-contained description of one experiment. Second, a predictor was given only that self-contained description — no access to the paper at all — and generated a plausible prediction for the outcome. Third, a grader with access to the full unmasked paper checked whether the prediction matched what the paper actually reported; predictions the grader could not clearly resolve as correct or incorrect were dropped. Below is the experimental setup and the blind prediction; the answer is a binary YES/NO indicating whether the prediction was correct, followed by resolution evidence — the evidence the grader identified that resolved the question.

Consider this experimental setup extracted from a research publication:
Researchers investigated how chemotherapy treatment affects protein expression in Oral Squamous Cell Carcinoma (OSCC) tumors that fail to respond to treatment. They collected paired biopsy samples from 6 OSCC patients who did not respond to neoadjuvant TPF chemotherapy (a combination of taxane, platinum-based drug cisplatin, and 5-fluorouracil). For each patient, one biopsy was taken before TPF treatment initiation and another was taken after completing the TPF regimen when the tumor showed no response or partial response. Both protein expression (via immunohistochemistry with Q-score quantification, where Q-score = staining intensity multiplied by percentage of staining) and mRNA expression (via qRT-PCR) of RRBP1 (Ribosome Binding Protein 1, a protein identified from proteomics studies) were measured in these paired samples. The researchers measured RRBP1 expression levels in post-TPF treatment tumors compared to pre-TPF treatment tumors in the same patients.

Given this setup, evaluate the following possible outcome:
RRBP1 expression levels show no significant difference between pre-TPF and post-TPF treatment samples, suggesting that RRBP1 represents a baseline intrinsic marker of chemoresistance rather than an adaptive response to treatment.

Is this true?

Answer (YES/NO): NO